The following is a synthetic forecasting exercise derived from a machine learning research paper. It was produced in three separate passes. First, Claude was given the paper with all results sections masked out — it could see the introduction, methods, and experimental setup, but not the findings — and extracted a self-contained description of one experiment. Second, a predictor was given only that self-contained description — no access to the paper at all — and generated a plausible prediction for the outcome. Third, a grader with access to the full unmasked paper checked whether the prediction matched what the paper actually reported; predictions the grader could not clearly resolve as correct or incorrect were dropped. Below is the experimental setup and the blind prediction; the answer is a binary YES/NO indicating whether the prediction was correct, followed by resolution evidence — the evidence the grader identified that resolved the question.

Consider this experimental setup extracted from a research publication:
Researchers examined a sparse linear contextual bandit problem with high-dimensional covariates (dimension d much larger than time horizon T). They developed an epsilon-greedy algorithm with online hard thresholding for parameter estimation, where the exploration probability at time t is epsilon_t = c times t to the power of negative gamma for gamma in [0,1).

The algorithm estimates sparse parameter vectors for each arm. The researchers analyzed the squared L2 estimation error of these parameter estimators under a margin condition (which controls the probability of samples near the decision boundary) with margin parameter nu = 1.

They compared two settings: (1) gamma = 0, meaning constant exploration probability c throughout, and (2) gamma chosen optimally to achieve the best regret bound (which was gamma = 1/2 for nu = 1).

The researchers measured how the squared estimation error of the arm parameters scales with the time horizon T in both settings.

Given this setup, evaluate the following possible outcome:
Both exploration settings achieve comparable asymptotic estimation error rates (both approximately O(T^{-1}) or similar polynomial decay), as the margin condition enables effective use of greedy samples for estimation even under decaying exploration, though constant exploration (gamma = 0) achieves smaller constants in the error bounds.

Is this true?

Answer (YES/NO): NO